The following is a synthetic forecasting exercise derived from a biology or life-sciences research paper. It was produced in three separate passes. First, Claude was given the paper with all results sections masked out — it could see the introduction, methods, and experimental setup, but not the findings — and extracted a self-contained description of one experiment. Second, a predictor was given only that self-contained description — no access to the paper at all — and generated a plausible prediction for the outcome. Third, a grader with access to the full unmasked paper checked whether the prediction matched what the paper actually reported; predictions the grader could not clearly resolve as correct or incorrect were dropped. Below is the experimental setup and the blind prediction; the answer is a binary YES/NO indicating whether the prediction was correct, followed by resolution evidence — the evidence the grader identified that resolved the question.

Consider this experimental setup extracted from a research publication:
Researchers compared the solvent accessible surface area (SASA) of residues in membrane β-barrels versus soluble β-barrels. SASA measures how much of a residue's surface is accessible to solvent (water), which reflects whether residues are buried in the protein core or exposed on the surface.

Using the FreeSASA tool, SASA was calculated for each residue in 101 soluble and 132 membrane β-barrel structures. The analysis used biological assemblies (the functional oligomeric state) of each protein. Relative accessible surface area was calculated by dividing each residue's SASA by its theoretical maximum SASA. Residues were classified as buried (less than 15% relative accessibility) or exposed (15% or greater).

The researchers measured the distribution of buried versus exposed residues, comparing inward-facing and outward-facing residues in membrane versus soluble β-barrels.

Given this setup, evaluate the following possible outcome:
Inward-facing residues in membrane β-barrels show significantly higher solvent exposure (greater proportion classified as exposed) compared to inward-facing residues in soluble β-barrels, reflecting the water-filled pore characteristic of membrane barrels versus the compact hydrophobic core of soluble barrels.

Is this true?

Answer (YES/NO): YES